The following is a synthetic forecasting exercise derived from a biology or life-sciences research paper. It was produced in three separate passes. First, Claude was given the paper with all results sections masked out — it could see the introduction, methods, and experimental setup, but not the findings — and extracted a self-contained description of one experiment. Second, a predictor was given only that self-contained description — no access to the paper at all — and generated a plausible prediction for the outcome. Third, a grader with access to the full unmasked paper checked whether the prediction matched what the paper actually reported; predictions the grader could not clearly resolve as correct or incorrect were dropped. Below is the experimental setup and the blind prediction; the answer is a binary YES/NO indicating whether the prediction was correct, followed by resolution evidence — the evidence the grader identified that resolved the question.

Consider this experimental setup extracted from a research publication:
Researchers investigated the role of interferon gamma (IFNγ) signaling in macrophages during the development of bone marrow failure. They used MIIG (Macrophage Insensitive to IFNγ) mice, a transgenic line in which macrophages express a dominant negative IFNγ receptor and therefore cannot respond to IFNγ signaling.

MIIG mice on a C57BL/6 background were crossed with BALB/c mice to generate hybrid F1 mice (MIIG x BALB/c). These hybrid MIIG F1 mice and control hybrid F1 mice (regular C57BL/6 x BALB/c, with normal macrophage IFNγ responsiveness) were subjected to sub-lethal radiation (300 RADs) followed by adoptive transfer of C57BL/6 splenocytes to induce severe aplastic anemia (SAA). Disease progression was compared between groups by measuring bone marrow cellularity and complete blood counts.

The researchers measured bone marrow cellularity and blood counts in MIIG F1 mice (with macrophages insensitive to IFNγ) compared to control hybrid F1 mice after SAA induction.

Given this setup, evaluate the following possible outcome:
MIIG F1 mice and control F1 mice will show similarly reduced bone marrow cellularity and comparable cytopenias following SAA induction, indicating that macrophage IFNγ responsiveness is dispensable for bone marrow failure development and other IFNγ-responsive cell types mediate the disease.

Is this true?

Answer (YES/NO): NO